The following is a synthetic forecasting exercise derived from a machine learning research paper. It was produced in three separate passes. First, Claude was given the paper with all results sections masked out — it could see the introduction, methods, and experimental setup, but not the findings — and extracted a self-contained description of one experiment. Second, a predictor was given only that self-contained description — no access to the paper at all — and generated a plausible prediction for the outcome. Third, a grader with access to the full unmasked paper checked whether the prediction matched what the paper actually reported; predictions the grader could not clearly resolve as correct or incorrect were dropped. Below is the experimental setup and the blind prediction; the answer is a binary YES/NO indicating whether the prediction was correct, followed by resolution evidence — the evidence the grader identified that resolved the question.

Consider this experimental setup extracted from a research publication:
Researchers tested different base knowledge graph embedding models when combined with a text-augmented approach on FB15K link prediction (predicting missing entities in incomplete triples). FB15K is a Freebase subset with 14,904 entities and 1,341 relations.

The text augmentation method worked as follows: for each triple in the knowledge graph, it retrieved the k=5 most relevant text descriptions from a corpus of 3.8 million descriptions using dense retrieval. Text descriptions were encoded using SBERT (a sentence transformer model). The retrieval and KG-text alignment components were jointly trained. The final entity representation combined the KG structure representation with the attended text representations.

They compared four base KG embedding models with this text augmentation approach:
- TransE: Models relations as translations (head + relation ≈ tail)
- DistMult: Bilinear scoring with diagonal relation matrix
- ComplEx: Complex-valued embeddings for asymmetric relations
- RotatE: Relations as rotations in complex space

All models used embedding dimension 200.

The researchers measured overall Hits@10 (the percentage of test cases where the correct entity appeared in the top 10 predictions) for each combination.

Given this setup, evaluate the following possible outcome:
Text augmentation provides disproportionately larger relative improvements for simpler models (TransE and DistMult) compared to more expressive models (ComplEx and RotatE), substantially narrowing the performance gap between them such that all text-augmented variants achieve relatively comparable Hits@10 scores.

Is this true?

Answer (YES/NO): YES